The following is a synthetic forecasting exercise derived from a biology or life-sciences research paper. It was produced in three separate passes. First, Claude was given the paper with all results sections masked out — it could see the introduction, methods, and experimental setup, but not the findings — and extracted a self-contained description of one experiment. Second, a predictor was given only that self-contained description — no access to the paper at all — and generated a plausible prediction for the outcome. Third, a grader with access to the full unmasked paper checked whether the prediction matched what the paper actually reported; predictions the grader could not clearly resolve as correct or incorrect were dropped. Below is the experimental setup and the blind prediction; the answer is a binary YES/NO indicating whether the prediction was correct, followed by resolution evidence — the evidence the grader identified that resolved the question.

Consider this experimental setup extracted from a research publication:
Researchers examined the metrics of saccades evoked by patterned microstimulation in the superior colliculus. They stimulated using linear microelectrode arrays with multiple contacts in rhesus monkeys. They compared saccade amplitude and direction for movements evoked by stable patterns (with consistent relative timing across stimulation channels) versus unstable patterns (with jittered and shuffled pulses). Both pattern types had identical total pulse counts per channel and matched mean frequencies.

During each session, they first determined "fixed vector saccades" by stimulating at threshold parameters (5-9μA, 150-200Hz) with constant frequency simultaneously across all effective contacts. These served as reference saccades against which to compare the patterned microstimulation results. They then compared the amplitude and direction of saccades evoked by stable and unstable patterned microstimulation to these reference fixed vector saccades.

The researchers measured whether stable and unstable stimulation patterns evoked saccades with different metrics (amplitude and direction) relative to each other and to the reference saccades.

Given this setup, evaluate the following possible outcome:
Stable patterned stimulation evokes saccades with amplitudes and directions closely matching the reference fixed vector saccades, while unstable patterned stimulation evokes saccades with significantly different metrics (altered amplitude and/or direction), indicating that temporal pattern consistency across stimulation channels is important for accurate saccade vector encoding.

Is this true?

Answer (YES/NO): NO